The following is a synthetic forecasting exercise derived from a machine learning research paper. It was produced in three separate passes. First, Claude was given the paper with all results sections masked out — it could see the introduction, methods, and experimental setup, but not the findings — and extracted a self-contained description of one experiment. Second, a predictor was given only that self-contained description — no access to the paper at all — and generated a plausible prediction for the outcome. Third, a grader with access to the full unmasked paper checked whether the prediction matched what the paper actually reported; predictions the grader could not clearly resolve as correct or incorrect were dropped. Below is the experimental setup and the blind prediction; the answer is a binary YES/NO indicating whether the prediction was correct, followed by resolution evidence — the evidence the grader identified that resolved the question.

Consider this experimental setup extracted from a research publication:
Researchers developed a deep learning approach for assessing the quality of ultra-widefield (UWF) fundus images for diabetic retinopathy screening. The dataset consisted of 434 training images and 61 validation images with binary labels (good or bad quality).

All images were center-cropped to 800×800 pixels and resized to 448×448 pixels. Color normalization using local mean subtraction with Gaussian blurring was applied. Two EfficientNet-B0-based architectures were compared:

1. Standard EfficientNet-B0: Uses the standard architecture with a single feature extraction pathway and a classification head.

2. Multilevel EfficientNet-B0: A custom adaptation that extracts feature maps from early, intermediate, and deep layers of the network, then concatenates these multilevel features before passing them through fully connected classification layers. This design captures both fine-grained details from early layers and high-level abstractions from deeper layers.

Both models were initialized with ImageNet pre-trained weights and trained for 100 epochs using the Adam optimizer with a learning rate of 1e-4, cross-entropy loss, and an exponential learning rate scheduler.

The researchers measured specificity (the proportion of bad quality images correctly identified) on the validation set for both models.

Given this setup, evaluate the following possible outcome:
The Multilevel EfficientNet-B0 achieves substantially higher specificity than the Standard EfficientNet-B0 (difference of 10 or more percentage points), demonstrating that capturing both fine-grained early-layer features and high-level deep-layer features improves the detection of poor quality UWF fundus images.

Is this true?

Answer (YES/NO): YES